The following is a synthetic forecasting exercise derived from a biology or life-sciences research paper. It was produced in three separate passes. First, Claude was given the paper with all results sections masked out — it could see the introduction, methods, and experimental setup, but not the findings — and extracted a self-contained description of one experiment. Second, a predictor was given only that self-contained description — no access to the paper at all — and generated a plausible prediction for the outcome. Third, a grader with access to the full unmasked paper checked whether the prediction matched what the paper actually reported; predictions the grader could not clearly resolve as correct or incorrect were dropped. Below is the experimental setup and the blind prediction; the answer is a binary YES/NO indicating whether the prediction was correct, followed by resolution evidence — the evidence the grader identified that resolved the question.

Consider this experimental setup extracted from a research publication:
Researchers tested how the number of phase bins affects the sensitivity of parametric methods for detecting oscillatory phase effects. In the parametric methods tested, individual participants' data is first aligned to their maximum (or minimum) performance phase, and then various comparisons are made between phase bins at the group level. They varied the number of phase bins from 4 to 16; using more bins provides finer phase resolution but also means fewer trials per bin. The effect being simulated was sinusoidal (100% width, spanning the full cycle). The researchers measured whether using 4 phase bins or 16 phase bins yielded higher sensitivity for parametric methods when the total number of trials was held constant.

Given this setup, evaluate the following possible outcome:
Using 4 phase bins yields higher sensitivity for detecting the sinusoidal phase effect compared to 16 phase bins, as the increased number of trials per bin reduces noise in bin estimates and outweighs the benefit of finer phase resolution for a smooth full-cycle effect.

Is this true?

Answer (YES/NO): NO